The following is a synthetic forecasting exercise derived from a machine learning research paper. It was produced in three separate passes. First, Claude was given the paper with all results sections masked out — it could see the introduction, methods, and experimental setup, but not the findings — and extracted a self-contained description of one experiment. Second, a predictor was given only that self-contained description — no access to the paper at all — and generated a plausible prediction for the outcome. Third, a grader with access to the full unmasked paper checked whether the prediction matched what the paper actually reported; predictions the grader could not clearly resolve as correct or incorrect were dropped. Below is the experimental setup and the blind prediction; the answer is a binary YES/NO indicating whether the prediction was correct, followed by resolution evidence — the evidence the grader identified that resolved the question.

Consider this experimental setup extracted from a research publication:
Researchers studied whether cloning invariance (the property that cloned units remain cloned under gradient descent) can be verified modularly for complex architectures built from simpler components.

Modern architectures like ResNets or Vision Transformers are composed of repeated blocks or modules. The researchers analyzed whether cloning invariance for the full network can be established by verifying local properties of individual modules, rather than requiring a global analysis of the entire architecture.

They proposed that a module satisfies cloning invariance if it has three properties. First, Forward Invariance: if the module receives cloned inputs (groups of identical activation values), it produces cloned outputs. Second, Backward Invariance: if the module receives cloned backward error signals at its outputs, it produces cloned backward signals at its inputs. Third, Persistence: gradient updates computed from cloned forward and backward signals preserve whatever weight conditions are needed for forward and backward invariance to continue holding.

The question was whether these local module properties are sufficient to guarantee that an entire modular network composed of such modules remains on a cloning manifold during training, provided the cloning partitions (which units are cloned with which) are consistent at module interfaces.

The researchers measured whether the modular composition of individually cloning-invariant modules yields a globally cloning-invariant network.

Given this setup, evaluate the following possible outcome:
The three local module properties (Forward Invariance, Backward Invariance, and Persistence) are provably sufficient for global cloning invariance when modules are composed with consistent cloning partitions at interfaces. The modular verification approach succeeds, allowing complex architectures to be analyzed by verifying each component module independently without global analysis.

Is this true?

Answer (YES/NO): YES